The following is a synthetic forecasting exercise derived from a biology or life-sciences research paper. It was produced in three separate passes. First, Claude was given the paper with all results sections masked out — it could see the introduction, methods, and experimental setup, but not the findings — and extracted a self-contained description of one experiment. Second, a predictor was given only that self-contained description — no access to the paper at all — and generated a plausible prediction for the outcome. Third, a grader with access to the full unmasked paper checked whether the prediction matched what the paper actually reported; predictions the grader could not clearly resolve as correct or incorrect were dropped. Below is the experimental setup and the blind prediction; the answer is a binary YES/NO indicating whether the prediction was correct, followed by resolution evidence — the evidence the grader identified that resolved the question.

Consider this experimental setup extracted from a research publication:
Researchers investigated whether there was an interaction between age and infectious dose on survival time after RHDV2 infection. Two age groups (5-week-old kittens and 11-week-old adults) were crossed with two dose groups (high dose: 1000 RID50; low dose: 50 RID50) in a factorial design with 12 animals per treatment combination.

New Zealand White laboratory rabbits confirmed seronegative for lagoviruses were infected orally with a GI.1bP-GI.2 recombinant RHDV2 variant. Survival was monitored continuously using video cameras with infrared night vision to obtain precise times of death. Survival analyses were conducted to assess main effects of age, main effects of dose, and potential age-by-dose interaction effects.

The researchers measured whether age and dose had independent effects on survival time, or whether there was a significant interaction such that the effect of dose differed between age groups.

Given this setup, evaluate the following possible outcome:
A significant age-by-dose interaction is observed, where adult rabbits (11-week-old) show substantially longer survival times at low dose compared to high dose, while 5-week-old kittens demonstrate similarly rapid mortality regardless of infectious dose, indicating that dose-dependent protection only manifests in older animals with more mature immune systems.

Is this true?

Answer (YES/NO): YES